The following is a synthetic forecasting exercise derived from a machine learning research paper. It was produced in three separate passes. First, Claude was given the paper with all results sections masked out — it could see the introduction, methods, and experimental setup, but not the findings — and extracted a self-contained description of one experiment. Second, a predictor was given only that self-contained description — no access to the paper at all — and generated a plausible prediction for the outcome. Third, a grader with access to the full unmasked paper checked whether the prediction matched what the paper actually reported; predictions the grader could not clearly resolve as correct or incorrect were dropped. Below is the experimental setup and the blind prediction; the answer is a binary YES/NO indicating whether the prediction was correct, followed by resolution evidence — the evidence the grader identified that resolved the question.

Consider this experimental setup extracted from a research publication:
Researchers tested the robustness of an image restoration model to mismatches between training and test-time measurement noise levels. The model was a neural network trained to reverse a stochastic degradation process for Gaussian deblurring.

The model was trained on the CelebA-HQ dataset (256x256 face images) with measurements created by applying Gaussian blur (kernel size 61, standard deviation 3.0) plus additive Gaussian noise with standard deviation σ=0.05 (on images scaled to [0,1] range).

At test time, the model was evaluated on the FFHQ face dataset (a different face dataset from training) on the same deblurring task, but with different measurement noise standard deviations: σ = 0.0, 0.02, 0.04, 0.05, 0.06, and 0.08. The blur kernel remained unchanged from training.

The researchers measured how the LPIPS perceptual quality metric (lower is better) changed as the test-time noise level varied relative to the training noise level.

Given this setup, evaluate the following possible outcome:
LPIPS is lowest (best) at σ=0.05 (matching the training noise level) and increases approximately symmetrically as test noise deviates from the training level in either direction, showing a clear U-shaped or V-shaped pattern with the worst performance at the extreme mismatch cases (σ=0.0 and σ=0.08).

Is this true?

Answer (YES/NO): NO